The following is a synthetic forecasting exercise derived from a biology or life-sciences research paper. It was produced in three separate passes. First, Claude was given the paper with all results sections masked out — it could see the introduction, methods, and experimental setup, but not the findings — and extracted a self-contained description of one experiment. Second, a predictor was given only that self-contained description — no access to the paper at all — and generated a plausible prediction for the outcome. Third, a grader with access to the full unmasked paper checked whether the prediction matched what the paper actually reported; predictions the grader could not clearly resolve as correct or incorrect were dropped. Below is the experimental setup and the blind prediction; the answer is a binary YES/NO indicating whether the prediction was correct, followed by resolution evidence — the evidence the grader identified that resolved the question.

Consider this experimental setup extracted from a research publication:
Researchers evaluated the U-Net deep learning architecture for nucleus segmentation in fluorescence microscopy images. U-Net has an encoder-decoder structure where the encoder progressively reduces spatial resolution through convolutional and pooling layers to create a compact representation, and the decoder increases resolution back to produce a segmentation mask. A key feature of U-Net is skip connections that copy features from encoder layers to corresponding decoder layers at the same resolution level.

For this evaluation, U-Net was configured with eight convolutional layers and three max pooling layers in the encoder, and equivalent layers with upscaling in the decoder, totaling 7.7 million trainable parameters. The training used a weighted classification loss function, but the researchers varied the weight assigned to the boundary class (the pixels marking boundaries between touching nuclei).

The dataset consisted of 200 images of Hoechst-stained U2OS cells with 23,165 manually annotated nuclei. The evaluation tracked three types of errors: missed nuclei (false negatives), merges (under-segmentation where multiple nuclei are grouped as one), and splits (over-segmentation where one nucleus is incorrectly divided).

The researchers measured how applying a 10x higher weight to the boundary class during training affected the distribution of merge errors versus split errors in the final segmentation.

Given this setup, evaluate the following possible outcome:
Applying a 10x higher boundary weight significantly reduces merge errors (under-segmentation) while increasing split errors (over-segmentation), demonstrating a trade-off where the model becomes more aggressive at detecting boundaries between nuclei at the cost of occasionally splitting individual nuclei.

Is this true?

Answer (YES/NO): YES